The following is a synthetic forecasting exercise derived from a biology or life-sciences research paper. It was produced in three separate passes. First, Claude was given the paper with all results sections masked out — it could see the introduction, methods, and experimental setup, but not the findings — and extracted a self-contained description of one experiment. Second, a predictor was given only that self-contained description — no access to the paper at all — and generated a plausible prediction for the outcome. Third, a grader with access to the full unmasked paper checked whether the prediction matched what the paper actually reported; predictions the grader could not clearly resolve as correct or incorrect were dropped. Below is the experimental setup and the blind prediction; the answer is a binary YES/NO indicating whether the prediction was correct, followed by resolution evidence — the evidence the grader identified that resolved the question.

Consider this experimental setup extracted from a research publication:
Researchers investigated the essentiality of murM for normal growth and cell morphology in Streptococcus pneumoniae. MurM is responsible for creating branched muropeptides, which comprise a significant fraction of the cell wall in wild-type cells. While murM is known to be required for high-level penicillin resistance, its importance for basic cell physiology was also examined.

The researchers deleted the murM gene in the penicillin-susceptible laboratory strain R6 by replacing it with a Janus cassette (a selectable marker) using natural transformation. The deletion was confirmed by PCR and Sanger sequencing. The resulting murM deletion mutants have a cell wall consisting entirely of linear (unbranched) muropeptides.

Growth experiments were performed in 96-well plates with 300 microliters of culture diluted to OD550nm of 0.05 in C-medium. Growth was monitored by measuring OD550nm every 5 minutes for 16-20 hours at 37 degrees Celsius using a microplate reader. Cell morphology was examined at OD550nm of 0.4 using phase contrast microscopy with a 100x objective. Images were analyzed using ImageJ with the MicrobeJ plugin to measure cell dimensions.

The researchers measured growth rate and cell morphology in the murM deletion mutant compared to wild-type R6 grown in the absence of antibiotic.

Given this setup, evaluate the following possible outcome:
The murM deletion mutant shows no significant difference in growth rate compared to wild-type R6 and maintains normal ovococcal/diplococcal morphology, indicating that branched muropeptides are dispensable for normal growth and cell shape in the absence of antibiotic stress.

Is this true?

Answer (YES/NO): YES